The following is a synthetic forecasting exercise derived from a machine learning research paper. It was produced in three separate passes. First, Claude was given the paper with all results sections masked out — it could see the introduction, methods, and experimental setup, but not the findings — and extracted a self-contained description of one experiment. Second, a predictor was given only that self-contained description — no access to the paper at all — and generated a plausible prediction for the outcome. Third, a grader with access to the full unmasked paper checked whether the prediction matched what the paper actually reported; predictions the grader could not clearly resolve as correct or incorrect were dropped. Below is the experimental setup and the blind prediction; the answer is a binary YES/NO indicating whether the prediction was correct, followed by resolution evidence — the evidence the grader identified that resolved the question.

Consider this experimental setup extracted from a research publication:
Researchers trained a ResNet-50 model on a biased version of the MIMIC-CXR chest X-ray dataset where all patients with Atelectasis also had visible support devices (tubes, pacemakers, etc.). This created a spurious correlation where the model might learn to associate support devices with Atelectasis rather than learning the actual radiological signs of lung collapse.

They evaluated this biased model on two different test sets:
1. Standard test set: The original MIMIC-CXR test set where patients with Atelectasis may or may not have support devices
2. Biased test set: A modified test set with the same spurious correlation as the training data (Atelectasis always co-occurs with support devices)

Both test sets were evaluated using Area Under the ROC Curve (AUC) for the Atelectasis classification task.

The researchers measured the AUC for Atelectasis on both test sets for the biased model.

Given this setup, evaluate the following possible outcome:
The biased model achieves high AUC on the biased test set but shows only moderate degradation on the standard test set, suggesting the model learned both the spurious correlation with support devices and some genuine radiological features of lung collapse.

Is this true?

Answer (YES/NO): NO